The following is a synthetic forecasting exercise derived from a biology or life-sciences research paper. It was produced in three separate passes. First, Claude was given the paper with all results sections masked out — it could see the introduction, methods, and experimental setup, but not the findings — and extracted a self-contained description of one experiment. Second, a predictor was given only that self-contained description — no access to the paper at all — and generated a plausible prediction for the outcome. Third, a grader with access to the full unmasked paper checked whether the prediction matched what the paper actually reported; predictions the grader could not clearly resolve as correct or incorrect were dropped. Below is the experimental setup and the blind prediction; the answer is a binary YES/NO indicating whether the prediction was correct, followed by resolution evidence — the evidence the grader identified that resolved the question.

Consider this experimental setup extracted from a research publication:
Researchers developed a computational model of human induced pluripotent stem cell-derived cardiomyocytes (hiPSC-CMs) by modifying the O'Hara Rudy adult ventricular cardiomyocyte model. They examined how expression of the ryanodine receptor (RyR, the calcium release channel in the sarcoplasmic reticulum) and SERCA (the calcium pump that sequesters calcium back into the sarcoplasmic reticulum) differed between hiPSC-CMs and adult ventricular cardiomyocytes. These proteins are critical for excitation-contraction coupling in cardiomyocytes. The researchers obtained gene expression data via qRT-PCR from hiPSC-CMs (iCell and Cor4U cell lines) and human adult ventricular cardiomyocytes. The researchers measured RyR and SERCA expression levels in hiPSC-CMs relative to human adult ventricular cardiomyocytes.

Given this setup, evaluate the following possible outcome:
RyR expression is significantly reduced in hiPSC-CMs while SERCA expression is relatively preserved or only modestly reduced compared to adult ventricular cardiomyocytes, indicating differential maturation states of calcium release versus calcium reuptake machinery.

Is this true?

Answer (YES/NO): NO